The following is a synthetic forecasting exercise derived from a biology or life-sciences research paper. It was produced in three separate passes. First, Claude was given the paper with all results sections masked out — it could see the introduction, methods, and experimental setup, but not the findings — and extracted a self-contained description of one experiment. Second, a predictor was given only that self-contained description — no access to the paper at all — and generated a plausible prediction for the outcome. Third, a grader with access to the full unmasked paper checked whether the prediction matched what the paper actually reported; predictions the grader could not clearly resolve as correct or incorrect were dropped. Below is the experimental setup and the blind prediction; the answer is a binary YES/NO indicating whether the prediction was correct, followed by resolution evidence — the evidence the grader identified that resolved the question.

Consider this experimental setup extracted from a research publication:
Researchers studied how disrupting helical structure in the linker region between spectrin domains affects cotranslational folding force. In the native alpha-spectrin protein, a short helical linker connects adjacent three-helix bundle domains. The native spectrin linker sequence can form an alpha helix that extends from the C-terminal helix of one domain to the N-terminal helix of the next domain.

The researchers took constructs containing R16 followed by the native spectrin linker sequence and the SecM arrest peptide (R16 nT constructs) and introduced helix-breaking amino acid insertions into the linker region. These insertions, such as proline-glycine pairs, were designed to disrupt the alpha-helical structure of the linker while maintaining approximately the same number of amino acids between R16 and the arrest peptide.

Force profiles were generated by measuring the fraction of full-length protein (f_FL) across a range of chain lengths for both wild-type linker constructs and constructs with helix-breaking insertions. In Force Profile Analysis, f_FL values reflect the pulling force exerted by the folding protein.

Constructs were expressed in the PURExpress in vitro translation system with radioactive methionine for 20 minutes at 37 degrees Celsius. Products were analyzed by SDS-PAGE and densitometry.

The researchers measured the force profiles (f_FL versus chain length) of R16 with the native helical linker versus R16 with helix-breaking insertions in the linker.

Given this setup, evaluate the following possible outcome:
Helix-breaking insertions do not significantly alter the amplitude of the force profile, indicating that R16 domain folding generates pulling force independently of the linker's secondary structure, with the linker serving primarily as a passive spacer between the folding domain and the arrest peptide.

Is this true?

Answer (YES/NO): NO